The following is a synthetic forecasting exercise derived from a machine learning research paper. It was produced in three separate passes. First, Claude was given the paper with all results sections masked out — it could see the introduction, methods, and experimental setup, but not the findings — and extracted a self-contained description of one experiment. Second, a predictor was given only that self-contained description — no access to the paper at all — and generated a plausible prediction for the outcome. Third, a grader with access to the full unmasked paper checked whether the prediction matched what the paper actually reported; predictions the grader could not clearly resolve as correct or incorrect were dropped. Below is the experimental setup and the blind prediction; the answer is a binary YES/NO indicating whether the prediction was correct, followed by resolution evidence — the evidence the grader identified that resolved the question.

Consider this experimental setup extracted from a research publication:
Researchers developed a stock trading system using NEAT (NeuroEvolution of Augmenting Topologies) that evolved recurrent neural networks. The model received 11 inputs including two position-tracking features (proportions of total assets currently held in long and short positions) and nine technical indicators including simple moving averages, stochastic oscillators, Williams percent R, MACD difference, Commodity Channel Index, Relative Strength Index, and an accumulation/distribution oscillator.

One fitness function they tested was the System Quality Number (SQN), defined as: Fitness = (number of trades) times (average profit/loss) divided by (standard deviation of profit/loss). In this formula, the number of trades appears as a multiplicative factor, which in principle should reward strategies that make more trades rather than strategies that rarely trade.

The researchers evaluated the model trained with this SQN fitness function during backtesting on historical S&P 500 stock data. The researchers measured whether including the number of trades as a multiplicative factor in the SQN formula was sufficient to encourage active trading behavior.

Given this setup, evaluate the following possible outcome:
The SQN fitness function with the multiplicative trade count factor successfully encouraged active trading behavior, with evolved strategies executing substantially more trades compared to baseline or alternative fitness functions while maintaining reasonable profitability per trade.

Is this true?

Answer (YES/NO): NO